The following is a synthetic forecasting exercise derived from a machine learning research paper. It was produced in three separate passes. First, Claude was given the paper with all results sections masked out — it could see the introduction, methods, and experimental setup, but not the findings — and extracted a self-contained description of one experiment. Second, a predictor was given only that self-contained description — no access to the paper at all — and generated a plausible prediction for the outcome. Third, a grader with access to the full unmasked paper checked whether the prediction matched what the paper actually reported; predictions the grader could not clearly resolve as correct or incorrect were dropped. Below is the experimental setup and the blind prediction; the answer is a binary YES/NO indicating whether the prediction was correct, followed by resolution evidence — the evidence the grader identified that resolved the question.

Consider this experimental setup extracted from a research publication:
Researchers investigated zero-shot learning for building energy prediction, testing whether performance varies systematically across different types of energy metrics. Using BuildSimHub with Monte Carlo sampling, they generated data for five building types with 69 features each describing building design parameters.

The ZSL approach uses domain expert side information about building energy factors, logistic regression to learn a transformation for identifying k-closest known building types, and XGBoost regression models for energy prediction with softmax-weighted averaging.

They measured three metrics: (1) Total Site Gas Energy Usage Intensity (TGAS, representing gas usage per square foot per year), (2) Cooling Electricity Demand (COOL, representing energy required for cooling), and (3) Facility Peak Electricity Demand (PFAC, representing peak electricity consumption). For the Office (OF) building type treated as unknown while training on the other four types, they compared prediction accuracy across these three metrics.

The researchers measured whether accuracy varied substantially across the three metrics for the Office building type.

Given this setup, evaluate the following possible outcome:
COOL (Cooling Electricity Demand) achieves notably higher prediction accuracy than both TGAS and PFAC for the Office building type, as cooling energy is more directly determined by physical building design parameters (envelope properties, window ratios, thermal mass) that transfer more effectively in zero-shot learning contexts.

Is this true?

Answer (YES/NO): NO